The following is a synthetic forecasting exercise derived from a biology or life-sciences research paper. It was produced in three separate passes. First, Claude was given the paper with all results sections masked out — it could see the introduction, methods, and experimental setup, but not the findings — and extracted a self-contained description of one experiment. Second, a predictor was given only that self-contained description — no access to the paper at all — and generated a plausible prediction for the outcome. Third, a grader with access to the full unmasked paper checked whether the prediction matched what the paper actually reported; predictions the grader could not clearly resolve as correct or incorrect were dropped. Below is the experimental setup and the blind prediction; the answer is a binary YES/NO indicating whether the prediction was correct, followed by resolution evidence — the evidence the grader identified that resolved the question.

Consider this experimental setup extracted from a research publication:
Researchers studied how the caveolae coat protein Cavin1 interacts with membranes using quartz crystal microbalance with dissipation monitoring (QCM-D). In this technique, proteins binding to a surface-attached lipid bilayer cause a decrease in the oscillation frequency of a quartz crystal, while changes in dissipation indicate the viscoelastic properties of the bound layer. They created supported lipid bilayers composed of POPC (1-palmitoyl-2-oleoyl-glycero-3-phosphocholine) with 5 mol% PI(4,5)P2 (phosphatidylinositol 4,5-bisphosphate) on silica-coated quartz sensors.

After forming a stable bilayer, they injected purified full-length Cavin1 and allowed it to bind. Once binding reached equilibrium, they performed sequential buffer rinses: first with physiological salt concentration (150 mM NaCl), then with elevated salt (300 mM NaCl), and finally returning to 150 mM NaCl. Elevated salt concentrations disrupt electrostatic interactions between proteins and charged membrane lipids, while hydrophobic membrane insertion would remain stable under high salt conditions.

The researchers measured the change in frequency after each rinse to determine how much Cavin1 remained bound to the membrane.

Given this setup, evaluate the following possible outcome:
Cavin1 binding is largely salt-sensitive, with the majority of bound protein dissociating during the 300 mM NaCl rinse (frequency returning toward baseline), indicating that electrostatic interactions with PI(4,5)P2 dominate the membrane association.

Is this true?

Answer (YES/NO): NO